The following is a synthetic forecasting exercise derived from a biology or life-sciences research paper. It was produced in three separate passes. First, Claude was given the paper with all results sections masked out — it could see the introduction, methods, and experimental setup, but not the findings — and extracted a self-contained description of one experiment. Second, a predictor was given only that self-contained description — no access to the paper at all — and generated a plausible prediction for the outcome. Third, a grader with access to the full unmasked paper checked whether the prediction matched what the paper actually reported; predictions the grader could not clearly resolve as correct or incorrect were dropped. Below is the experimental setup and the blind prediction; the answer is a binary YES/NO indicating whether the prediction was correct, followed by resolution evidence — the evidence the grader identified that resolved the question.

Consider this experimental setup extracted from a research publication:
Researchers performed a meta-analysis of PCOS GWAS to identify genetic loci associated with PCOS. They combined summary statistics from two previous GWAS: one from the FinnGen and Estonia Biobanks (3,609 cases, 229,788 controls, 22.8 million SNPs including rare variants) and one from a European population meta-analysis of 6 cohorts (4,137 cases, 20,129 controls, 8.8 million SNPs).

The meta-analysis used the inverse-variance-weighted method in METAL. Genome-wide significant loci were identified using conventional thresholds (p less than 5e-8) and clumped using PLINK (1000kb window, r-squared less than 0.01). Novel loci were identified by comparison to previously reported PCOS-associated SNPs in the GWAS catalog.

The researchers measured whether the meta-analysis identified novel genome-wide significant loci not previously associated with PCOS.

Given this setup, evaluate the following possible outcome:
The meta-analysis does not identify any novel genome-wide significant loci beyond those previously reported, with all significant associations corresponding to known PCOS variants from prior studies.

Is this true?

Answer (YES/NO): NO